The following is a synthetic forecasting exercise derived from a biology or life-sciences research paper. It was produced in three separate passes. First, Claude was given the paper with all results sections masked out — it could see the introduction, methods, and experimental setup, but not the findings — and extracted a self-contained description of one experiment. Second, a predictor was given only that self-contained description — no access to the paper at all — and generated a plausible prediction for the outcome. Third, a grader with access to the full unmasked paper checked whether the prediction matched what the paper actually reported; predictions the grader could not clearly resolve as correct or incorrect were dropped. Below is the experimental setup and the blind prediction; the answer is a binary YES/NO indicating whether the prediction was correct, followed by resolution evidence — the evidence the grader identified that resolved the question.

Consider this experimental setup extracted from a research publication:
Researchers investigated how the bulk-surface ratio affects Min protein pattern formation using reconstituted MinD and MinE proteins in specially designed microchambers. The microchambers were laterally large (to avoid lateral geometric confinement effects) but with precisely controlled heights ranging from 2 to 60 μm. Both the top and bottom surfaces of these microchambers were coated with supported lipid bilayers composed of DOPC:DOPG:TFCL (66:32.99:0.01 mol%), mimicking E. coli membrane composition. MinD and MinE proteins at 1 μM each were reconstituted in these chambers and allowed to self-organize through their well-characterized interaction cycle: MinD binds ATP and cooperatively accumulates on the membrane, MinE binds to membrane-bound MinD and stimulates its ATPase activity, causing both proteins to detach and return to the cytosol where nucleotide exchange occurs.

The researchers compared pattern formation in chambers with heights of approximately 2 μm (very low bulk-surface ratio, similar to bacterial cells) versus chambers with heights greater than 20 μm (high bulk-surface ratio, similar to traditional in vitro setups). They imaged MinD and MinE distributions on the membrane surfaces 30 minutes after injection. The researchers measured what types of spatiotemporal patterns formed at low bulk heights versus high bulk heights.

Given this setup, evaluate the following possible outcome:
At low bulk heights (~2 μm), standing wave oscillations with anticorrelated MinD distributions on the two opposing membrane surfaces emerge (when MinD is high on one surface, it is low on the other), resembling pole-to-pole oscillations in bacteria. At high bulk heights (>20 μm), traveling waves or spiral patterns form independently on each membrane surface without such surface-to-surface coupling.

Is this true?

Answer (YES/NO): NO